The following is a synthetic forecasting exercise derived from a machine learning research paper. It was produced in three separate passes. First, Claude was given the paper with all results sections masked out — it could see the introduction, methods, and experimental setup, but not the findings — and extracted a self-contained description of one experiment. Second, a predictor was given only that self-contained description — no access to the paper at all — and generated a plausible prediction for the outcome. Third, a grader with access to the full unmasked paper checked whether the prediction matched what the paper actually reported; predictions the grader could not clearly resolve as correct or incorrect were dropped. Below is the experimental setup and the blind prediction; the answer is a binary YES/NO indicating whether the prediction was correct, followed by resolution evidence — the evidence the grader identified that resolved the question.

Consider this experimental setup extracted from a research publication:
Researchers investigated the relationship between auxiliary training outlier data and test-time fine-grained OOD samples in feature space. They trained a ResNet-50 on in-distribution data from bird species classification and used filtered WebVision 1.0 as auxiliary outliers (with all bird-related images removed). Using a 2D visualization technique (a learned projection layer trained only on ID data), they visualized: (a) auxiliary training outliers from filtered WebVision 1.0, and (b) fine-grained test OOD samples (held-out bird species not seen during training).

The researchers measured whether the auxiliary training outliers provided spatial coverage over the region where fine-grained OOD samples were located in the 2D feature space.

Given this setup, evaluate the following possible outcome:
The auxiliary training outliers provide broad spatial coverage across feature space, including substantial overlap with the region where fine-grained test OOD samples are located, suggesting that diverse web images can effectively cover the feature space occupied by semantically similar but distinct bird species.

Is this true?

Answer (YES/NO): NO